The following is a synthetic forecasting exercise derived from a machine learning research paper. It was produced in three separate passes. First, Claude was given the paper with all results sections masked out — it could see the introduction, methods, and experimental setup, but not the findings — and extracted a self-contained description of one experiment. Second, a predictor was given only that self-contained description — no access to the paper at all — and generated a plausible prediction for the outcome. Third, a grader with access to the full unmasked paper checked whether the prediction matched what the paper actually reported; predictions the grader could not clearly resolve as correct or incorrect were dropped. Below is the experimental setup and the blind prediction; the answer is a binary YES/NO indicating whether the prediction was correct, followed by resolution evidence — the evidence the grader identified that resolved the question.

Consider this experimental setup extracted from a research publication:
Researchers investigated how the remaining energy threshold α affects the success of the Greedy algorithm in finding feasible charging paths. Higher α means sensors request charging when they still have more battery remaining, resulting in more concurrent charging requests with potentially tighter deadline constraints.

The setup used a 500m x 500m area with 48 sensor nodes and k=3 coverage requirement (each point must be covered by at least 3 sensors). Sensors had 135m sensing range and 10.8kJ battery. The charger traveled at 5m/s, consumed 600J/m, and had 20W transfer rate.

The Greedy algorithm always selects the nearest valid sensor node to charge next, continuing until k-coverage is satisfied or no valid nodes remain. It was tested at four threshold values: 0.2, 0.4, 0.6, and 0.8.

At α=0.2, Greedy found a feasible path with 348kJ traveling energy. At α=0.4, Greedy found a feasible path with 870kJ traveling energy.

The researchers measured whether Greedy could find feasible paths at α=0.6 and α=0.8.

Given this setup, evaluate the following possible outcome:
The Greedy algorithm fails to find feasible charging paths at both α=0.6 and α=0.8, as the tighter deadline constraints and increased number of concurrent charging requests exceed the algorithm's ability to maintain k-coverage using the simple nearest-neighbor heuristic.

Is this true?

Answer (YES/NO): YES